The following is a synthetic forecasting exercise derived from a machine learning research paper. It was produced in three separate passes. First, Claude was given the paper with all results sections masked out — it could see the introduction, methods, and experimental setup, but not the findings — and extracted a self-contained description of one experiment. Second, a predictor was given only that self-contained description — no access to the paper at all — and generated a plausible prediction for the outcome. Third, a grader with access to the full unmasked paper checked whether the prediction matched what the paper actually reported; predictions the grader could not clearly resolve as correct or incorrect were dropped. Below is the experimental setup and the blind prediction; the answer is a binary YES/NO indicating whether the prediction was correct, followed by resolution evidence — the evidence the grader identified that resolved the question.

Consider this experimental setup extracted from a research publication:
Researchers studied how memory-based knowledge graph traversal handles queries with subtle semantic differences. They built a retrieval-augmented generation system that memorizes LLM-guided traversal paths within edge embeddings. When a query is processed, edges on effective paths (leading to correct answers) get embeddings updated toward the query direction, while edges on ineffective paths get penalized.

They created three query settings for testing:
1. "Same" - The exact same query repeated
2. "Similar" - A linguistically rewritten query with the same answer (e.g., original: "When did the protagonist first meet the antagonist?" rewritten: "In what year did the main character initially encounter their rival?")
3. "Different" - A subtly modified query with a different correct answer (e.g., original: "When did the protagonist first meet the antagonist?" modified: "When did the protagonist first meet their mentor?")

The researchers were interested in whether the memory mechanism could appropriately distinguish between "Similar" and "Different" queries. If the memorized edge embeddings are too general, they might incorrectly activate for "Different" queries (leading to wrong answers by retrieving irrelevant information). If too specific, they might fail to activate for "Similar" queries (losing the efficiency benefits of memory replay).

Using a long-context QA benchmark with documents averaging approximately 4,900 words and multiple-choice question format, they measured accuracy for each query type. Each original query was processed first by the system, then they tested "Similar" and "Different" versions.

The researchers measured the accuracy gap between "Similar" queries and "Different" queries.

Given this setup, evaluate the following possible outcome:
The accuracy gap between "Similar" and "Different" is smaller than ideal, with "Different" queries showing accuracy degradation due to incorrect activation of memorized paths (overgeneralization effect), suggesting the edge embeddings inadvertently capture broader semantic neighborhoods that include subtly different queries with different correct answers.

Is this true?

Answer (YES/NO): NO